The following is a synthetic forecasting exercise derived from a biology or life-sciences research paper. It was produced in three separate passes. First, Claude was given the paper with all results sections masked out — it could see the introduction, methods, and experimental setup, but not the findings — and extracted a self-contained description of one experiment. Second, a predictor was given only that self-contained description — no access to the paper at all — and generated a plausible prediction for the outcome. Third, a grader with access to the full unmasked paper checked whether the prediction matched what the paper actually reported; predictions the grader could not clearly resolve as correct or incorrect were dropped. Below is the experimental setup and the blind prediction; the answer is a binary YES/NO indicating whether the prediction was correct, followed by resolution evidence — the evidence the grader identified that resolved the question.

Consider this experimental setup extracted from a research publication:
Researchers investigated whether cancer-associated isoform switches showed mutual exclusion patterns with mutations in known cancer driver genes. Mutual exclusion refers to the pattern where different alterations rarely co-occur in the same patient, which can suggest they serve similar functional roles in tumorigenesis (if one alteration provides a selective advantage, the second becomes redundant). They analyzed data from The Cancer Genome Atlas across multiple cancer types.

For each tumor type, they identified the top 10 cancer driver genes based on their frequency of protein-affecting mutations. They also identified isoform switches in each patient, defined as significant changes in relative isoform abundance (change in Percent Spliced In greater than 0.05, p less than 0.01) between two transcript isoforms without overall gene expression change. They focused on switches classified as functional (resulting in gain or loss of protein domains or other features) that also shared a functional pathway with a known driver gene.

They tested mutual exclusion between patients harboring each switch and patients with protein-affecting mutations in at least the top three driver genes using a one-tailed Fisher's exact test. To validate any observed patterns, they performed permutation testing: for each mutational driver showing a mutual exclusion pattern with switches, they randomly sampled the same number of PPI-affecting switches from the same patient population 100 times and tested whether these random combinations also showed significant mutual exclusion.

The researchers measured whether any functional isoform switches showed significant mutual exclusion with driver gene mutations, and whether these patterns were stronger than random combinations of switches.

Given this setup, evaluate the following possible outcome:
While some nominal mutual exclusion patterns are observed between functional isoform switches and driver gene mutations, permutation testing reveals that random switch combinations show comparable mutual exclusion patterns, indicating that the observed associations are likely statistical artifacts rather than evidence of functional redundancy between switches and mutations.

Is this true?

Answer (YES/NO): NO